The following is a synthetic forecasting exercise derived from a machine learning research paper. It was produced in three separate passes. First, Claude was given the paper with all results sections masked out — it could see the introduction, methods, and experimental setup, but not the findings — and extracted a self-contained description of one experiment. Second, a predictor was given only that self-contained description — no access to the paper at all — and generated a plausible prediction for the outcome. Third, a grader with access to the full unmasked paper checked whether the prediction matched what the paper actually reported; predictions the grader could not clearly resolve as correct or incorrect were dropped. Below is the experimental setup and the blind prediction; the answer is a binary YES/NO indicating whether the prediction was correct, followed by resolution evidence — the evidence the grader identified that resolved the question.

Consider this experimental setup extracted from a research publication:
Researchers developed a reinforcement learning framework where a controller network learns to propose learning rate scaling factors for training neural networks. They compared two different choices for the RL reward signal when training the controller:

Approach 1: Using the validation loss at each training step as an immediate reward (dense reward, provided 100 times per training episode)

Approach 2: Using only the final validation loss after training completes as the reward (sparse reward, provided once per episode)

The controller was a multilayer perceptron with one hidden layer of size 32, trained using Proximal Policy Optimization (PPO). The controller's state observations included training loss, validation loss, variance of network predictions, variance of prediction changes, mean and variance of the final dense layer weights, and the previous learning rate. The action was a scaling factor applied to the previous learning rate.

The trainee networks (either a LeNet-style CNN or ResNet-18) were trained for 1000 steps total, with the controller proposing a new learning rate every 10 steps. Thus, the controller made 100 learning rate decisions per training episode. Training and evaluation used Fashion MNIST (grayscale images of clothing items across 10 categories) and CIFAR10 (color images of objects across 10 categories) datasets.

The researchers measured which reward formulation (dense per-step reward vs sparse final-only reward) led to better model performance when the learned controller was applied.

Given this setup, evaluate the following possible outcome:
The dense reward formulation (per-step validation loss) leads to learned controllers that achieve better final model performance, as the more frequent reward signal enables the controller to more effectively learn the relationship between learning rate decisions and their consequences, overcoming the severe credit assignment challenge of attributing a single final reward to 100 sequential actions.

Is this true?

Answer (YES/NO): YES